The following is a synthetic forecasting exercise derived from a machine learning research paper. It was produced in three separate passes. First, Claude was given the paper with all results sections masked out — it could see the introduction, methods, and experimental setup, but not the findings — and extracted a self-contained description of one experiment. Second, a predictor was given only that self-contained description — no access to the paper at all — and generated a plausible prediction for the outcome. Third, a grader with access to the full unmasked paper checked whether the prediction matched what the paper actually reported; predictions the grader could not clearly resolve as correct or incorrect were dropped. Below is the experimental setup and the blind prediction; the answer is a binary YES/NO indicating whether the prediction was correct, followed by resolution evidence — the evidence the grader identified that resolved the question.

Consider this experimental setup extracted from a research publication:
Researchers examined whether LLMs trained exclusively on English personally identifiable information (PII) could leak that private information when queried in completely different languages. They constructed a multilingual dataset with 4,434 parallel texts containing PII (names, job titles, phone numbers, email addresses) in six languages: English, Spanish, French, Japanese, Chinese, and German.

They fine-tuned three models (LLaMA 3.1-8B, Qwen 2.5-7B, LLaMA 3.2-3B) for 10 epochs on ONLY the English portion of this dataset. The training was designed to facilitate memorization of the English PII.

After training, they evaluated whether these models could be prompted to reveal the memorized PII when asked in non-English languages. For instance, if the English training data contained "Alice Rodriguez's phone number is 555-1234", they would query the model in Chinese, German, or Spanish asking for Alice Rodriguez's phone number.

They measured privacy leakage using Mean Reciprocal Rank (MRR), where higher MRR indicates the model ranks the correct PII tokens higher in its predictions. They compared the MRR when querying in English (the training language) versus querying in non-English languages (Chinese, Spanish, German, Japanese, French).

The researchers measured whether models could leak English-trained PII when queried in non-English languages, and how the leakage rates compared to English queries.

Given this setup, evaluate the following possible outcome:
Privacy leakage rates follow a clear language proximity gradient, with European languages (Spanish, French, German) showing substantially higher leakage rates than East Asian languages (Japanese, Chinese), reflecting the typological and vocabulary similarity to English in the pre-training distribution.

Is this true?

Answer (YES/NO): NO